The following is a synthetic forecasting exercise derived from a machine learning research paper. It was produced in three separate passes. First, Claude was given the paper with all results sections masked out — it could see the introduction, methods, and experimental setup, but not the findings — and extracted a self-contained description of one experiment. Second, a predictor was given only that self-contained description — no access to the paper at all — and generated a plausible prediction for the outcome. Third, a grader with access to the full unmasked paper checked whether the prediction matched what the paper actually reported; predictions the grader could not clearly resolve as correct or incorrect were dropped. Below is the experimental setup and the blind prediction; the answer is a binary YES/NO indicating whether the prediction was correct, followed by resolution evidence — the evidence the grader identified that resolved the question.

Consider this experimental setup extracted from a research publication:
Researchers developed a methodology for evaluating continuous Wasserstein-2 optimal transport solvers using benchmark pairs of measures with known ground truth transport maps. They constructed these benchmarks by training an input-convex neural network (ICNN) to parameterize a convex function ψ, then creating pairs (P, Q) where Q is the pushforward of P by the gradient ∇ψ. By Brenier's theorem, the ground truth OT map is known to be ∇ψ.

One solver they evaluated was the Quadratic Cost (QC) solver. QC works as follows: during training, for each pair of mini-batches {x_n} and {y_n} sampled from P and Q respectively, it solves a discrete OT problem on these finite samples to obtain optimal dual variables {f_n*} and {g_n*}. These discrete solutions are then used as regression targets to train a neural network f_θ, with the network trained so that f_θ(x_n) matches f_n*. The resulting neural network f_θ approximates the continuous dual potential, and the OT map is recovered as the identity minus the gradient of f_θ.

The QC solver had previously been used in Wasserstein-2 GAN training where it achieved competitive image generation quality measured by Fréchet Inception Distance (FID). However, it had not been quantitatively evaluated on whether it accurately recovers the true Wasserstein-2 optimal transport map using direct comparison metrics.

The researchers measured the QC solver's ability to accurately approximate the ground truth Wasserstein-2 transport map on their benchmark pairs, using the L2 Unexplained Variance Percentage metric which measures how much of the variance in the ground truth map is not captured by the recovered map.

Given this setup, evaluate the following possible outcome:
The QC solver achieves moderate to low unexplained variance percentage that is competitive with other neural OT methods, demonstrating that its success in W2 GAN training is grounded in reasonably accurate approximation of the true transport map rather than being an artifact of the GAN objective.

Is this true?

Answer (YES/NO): NO